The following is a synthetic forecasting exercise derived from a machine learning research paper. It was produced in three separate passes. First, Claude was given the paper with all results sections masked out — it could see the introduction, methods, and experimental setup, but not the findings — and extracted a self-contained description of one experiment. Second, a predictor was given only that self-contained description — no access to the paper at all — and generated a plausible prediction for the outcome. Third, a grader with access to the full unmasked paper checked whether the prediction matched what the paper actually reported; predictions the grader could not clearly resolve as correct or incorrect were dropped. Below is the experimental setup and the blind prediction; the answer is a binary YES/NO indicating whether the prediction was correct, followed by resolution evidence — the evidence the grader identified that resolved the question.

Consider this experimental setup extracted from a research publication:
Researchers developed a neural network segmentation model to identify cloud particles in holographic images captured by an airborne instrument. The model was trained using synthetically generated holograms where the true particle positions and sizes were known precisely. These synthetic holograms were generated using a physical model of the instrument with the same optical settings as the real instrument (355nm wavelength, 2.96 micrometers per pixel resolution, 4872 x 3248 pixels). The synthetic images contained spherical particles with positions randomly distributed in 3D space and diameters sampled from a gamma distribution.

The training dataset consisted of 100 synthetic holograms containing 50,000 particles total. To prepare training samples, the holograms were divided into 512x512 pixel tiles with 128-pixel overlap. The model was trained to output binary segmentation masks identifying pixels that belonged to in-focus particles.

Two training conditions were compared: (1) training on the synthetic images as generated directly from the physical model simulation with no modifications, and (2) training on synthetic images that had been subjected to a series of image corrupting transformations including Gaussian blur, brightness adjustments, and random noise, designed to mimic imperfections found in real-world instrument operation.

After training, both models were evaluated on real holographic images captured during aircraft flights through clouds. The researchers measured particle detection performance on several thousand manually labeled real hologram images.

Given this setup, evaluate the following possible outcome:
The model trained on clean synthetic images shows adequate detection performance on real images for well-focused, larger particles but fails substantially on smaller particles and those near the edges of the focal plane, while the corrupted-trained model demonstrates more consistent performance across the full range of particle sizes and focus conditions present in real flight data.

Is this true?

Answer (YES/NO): NO